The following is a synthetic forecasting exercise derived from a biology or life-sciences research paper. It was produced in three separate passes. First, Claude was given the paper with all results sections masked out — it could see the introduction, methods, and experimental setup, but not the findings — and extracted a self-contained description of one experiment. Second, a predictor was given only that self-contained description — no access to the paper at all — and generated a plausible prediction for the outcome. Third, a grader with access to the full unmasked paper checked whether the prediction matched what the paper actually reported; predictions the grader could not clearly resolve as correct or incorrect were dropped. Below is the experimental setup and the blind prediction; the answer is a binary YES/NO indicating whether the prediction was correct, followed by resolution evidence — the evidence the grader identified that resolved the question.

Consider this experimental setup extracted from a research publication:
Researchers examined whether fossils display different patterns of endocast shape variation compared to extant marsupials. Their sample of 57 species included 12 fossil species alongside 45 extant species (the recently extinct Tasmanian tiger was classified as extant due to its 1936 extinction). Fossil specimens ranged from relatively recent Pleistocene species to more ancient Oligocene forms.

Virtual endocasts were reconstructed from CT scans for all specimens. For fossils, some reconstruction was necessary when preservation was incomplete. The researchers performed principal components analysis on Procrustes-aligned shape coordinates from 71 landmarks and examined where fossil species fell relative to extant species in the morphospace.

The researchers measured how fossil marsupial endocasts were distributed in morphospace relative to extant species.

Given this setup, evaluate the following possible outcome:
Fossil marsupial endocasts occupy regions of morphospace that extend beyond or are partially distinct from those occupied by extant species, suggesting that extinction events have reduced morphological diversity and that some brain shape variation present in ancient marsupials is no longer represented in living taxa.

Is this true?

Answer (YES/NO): YES